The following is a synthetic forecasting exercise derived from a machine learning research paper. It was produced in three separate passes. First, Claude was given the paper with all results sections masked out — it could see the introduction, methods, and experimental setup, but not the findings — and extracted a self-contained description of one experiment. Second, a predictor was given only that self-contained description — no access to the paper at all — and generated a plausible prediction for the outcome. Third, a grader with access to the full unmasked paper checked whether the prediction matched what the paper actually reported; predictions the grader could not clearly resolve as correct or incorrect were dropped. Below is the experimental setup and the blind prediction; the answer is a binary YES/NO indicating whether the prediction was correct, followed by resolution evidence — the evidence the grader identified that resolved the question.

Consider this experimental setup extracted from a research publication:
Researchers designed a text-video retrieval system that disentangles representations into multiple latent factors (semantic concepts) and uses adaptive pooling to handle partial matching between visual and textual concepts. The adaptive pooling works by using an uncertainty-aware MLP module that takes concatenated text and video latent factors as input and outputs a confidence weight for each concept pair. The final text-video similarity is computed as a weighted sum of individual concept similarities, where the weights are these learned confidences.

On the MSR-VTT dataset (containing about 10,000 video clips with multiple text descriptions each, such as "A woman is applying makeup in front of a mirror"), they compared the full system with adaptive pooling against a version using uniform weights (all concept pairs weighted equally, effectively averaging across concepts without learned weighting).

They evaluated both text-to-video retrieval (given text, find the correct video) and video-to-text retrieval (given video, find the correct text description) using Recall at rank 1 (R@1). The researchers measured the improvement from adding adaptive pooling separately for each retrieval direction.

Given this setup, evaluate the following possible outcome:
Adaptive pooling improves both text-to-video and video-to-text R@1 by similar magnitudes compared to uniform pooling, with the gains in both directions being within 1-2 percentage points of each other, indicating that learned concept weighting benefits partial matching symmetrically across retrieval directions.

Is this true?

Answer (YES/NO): YES